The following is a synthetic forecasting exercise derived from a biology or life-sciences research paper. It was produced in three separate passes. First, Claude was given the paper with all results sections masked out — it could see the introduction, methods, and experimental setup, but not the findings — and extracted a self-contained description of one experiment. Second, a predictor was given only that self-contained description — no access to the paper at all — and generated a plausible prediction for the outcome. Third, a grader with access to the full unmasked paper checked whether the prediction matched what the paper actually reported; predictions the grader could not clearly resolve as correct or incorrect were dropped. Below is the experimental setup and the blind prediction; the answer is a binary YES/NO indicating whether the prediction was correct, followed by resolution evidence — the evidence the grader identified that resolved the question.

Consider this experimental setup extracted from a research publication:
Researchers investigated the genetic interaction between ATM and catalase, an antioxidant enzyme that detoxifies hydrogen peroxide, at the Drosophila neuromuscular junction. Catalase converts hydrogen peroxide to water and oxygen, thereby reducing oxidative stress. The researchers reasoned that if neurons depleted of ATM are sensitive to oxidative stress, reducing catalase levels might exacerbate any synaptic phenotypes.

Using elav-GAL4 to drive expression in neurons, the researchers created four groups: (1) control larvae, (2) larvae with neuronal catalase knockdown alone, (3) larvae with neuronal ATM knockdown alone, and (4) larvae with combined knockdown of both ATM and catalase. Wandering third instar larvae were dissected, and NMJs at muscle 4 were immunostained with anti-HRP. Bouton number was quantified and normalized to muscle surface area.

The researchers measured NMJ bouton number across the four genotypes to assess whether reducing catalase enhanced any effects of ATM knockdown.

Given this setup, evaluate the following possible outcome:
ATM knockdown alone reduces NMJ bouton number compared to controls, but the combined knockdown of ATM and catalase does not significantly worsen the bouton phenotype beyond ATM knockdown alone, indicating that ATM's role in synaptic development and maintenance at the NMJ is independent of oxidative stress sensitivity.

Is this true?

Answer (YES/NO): NO